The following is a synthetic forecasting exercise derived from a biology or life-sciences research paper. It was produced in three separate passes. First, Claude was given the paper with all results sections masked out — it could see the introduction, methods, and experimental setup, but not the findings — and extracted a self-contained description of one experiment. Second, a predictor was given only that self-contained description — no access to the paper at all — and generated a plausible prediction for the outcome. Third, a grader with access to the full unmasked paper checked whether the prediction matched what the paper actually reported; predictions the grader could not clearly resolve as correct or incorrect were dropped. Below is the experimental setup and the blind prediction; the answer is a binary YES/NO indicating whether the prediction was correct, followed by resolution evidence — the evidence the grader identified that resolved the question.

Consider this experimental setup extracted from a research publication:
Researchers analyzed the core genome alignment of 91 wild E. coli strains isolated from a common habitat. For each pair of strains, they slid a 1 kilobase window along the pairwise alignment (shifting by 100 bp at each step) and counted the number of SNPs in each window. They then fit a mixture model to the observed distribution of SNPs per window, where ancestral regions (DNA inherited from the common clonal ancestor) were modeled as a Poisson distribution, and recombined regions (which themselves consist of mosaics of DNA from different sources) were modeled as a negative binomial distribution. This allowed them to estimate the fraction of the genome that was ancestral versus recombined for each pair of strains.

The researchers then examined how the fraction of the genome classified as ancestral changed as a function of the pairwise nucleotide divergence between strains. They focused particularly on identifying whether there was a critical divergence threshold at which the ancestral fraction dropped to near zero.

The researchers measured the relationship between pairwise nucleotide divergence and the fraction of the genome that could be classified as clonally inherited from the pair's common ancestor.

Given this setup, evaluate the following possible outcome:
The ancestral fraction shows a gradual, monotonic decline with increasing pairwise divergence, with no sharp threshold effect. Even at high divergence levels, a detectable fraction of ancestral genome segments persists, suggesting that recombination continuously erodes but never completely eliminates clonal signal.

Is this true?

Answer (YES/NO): NO